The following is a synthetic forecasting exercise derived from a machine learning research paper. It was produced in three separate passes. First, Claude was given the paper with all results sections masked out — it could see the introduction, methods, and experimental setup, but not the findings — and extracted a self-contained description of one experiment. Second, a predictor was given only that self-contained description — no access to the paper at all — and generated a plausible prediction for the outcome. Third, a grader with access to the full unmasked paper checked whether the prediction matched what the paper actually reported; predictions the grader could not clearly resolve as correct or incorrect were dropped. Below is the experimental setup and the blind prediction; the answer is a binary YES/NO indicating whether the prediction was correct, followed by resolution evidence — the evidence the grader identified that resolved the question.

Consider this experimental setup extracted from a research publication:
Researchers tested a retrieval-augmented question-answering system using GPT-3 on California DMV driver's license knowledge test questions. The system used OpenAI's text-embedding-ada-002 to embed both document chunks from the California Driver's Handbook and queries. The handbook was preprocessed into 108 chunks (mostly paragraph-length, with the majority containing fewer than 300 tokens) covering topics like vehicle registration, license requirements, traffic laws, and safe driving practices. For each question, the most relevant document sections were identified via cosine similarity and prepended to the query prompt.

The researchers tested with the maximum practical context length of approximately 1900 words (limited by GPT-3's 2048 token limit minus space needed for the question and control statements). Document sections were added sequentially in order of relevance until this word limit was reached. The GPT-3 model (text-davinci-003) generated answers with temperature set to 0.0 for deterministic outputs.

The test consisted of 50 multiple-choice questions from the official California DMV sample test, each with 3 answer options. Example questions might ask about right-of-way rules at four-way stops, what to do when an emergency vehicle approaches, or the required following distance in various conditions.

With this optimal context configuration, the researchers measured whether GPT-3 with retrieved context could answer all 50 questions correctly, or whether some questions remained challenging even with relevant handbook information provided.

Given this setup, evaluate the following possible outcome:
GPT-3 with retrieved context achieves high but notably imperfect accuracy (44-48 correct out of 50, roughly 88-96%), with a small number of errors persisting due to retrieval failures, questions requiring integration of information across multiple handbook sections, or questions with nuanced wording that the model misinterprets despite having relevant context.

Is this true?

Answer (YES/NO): YES